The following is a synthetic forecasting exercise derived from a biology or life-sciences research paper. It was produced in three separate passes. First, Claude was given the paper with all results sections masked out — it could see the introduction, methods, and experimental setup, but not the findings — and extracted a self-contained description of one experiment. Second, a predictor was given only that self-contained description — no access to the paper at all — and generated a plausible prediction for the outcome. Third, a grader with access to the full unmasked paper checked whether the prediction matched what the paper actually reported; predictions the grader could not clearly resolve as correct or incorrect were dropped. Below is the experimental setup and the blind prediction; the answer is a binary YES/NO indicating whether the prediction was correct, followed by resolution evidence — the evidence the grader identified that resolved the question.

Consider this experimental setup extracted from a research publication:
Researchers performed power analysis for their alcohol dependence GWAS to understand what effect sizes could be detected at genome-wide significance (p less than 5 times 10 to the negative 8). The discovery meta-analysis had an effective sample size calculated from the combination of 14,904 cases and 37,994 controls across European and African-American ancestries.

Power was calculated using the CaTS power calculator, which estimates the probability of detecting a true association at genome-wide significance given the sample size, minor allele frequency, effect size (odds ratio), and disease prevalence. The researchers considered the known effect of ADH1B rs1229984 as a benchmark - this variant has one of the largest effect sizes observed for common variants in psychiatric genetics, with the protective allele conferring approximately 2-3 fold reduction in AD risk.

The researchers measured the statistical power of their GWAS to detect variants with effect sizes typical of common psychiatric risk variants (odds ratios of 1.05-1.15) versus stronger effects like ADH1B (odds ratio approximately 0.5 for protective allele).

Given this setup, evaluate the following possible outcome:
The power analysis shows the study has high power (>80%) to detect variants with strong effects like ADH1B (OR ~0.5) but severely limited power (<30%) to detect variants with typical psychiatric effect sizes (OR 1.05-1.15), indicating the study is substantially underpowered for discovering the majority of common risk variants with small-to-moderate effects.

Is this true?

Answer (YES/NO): NO